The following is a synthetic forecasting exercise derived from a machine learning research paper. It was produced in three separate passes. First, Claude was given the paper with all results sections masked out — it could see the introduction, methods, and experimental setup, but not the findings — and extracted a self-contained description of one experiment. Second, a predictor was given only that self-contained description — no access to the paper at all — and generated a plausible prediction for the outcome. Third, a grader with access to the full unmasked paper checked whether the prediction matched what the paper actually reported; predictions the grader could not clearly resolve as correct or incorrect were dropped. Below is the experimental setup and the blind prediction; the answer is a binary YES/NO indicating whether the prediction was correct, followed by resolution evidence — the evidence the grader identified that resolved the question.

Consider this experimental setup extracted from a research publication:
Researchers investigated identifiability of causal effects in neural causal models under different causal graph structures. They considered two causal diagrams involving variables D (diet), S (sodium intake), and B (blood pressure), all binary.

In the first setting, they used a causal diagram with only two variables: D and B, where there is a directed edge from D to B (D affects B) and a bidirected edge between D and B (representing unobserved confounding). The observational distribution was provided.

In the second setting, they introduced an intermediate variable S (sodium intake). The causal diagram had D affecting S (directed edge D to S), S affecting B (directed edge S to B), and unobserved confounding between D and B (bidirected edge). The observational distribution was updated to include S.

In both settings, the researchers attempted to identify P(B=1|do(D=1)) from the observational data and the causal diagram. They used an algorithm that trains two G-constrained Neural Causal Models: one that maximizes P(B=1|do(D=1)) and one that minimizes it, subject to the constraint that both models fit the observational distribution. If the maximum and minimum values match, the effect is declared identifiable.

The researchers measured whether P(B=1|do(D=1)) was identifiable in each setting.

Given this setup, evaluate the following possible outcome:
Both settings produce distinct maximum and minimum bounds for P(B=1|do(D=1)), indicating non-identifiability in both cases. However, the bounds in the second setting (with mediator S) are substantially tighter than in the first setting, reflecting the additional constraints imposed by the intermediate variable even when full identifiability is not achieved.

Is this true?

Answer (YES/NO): NO